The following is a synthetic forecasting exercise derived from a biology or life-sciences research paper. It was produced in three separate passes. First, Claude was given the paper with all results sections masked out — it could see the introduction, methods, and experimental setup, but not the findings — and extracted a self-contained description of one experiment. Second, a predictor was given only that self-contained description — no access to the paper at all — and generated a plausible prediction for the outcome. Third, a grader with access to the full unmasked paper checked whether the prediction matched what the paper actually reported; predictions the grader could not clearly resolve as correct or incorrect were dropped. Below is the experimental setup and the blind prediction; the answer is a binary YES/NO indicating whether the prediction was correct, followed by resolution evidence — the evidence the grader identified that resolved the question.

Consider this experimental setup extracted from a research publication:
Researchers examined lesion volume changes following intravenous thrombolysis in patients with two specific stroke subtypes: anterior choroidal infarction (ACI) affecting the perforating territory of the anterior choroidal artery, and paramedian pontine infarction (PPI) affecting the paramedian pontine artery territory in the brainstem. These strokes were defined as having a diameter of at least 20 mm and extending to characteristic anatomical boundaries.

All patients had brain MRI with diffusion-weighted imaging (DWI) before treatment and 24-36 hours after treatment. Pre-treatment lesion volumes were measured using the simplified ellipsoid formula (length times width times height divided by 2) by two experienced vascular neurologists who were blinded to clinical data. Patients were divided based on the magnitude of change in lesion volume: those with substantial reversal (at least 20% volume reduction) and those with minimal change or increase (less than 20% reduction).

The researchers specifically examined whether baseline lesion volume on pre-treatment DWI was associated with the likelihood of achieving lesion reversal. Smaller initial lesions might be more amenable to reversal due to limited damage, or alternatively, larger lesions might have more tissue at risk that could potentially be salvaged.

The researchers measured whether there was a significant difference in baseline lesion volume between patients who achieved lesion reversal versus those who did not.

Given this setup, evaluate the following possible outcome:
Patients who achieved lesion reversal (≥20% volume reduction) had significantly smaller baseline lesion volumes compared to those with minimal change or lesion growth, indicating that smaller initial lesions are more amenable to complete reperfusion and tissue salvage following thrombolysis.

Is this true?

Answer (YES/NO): NO